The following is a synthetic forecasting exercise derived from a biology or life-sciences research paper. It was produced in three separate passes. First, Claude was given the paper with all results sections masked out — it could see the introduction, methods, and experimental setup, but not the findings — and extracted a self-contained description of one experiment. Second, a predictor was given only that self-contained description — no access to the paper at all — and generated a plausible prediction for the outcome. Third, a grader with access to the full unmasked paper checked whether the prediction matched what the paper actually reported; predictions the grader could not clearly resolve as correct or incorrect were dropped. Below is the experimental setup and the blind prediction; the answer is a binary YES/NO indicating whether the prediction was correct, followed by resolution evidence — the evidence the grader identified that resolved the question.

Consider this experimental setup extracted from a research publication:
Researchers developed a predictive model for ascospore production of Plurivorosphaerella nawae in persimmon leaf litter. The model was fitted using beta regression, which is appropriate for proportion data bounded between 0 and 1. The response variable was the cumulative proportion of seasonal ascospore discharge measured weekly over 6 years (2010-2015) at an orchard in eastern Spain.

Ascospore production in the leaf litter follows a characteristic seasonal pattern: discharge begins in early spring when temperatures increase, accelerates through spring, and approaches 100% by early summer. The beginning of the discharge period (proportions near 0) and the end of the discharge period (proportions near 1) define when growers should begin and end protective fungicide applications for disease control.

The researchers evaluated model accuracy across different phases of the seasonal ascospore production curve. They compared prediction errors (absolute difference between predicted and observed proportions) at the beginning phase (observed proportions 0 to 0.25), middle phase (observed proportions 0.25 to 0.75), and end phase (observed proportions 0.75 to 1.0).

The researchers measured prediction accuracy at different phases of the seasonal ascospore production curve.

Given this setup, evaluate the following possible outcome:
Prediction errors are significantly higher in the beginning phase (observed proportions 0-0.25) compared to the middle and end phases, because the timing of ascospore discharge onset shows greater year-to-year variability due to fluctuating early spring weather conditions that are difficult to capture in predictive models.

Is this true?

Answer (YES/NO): NO